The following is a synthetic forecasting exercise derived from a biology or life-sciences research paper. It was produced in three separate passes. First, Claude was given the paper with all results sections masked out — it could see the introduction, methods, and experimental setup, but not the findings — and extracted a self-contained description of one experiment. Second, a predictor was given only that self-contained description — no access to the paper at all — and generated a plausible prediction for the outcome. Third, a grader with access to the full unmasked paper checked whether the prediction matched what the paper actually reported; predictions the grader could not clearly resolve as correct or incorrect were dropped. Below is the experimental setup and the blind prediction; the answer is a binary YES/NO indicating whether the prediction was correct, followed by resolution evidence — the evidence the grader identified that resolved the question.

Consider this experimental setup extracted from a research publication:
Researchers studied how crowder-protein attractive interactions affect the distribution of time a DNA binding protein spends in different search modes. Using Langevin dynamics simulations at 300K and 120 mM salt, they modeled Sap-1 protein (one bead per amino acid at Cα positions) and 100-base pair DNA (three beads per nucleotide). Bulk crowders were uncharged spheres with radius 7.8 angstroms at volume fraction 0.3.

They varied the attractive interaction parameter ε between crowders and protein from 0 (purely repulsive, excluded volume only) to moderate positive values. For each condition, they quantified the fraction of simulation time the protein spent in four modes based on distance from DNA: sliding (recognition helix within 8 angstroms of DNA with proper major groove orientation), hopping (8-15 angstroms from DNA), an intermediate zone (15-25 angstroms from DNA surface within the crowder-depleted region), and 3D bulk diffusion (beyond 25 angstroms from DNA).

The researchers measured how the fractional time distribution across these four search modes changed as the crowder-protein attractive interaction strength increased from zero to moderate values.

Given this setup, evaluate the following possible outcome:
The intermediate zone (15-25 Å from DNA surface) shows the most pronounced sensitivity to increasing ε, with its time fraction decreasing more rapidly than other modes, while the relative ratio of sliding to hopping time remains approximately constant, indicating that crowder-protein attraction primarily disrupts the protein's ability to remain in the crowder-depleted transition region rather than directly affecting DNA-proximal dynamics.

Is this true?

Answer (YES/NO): NO